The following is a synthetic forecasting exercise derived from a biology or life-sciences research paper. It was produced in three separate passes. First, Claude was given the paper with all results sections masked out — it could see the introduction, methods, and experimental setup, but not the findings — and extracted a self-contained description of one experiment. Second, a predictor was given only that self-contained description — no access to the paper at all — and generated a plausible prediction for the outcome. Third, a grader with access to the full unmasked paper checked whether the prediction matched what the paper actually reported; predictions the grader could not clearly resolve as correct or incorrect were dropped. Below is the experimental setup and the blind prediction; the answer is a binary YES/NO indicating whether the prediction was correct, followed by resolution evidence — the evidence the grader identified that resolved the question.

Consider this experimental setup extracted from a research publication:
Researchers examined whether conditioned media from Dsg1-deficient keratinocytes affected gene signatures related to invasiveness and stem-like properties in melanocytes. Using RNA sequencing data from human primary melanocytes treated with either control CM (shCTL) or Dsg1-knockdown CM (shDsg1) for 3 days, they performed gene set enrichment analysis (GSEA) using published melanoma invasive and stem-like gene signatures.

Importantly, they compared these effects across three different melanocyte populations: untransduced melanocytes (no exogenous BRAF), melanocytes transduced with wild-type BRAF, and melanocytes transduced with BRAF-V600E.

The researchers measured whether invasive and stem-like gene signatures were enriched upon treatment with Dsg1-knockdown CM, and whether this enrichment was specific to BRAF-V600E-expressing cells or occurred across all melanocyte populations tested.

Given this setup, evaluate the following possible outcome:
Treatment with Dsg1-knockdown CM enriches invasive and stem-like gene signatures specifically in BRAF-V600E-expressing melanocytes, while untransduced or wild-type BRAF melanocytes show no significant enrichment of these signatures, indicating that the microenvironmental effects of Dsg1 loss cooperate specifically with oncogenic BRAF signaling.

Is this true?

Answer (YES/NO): NO